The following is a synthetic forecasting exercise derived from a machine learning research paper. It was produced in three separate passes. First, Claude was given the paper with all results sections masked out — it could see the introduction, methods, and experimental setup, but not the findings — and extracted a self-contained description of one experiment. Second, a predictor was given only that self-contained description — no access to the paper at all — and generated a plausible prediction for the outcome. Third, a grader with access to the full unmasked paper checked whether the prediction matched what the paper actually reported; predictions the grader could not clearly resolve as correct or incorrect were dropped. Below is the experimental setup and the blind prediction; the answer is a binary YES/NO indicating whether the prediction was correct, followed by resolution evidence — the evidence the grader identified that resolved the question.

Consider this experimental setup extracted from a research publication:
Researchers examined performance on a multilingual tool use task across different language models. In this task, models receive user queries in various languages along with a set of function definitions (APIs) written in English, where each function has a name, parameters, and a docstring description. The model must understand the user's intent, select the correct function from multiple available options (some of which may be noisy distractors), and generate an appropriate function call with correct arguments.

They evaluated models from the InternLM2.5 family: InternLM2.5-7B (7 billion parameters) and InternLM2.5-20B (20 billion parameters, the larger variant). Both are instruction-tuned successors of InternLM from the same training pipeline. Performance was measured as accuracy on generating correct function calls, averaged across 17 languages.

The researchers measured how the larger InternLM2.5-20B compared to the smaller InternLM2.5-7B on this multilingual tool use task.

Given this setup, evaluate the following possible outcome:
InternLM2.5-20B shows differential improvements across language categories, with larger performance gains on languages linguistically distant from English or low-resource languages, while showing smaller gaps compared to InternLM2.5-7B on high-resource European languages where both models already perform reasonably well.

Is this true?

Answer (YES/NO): NO